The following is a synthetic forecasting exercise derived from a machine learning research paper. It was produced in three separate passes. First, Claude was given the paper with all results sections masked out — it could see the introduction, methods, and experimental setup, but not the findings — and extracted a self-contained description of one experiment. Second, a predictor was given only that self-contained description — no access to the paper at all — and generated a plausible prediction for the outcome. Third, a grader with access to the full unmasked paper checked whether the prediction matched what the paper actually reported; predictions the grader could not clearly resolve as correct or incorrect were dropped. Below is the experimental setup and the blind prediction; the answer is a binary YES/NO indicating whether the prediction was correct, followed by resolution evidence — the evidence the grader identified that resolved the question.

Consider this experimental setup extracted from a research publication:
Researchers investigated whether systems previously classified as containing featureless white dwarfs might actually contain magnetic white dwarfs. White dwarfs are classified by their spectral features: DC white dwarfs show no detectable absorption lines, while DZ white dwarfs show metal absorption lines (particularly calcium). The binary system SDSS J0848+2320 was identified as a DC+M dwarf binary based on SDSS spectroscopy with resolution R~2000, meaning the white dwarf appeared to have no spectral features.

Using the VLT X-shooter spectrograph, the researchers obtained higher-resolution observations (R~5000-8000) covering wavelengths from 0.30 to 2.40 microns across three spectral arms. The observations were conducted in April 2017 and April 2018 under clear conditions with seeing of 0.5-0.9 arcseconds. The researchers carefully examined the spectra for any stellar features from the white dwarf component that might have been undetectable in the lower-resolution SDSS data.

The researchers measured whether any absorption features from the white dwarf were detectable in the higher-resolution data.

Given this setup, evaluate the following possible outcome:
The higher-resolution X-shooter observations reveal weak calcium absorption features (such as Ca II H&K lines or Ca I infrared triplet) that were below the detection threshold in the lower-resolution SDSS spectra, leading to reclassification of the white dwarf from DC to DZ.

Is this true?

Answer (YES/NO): YES